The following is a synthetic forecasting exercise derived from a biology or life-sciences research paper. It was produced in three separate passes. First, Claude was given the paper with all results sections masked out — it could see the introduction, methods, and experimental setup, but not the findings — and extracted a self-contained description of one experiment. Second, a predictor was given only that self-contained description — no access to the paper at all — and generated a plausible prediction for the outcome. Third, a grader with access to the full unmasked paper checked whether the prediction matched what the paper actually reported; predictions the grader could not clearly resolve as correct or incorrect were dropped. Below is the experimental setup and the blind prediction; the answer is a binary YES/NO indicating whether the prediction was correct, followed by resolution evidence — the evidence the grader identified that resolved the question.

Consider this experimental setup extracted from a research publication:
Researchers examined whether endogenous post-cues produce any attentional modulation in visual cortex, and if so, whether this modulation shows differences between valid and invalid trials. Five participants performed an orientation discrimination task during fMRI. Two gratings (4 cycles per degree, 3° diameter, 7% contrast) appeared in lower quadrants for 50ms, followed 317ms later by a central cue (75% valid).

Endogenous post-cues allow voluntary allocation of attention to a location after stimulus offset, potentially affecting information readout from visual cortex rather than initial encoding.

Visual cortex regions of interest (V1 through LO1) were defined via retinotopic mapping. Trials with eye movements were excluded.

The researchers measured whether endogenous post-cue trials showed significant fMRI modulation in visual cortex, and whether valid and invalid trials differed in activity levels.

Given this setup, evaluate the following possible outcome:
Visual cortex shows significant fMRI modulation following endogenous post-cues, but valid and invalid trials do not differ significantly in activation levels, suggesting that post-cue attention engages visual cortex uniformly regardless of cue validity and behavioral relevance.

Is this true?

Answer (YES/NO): NO